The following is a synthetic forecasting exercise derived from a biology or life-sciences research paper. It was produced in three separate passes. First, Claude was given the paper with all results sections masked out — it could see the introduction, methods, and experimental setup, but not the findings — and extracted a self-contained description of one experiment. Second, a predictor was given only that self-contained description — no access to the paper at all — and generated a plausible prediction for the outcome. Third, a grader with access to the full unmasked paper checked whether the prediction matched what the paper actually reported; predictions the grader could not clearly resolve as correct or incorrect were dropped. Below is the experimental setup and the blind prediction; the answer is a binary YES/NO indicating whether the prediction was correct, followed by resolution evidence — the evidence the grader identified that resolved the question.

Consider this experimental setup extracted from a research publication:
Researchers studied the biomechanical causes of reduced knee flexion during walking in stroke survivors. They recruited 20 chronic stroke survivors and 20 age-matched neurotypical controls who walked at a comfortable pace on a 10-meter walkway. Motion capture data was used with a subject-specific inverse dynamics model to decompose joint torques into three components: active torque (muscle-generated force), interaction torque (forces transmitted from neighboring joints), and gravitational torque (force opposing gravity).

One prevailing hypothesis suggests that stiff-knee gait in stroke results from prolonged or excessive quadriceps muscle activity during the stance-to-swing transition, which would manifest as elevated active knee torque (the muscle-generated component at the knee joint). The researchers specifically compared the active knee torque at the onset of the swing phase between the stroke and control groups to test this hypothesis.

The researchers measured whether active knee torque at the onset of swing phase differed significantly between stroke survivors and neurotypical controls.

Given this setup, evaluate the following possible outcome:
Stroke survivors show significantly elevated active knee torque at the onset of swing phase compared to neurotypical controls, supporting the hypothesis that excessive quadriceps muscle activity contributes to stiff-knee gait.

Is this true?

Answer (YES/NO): NO